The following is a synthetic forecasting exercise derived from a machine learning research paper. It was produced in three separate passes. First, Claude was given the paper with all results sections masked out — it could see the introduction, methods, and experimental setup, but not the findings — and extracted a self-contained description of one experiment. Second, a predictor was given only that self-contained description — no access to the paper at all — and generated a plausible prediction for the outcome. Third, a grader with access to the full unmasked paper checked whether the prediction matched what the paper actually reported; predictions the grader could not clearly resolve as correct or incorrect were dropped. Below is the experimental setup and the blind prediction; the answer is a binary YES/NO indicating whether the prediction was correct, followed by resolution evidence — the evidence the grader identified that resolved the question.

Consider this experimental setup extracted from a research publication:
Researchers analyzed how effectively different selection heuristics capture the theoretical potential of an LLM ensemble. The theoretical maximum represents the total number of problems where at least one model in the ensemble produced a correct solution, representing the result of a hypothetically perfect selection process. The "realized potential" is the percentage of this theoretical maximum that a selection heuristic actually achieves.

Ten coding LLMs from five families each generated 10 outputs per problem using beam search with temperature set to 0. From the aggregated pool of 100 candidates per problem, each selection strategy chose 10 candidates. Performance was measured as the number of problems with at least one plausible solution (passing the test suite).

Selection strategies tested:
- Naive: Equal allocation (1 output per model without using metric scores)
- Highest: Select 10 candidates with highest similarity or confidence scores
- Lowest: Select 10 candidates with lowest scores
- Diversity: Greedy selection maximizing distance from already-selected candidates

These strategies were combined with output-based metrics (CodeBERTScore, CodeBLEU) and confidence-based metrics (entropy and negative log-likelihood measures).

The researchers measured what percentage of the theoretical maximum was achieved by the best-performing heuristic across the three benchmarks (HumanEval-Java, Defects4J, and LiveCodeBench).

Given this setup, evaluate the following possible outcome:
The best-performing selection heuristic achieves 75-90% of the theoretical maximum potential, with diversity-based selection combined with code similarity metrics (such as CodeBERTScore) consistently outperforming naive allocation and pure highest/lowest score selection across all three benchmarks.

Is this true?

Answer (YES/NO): NO